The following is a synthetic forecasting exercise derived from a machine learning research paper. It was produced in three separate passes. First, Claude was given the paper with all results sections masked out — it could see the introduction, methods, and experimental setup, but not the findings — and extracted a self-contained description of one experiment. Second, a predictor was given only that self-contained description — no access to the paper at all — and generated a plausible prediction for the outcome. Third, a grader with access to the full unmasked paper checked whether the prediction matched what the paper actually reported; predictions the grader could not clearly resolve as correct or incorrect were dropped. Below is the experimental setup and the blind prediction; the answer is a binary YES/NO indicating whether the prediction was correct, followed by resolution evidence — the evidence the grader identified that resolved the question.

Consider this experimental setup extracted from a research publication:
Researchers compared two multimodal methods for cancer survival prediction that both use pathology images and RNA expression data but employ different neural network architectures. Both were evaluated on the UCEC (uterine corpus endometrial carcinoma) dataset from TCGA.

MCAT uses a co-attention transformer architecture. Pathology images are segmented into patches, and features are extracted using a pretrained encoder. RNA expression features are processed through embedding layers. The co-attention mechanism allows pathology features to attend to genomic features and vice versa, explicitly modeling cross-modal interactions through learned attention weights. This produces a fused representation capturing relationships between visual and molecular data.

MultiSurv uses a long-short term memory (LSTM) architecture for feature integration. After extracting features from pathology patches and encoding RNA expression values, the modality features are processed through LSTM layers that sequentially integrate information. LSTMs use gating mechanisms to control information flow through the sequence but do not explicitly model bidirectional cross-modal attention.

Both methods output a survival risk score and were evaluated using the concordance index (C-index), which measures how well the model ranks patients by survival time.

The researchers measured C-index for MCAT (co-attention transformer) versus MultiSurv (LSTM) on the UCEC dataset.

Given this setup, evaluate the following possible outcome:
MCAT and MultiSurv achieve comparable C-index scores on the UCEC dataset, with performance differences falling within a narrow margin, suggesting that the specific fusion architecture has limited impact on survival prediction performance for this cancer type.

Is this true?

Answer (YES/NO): NO